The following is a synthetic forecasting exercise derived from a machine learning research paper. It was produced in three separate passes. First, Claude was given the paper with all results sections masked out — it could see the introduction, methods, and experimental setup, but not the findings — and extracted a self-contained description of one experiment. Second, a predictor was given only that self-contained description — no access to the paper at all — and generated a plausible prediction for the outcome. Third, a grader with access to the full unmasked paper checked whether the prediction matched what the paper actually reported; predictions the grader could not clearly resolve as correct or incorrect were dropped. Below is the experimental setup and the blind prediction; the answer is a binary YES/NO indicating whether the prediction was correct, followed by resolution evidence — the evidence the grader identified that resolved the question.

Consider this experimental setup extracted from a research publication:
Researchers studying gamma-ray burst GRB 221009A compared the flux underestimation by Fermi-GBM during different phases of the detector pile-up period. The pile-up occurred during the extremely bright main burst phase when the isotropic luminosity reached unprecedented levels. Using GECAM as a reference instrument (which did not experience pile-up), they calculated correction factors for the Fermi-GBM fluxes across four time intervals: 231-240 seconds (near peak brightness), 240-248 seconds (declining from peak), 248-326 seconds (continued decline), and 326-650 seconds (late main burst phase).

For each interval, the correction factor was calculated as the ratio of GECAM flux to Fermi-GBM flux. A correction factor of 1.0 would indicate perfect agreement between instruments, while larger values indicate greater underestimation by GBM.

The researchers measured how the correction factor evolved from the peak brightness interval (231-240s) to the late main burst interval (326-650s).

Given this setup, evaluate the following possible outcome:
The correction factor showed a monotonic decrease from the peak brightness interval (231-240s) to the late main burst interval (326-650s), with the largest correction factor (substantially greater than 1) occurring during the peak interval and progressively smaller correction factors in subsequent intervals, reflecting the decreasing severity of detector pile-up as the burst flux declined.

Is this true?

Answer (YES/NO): YES